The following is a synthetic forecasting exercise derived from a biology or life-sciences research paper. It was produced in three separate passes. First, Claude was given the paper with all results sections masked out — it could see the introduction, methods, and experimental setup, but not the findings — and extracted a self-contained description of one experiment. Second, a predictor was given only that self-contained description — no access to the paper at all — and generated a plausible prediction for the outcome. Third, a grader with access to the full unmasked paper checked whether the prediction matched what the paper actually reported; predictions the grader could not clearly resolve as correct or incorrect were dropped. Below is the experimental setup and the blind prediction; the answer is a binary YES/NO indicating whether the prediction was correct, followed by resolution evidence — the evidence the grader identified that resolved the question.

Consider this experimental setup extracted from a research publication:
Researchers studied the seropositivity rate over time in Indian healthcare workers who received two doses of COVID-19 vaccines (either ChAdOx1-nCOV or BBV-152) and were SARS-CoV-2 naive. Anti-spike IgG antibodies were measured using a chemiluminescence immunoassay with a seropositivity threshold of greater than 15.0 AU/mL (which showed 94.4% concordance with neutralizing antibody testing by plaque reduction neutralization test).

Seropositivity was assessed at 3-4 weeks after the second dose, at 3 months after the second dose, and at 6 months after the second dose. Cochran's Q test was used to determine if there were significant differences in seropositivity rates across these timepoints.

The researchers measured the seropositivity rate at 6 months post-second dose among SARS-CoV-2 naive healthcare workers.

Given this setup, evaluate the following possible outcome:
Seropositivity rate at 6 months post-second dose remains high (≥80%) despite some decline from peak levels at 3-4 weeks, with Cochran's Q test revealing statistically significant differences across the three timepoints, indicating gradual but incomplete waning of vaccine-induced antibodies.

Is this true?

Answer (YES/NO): NO